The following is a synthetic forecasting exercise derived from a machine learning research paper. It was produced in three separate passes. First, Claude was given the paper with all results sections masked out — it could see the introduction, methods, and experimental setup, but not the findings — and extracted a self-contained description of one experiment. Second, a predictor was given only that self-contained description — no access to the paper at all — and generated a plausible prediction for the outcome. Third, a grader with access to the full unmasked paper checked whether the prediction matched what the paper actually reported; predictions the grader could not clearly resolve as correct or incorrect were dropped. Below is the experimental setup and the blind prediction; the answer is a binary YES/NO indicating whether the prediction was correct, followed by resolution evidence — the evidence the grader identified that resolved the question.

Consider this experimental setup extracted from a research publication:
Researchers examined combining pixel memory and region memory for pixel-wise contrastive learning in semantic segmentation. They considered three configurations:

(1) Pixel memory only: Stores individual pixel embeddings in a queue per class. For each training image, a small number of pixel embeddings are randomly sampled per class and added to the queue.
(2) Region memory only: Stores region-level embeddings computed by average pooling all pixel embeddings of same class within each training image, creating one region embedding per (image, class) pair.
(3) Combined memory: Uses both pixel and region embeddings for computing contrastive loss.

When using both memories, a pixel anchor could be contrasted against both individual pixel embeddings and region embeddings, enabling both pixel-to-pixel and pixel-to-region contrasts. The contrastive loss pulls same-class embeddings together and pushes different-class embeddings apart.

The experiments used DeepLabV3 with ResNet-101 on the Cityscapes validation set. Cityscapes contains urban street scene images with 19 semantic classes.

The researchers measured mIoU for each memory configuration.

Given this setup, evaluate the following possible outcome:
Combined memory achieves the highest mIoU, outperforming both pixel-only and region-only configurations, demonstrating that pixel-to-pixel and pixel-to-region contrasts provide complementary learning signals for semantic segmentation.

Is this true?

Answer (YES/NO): YES